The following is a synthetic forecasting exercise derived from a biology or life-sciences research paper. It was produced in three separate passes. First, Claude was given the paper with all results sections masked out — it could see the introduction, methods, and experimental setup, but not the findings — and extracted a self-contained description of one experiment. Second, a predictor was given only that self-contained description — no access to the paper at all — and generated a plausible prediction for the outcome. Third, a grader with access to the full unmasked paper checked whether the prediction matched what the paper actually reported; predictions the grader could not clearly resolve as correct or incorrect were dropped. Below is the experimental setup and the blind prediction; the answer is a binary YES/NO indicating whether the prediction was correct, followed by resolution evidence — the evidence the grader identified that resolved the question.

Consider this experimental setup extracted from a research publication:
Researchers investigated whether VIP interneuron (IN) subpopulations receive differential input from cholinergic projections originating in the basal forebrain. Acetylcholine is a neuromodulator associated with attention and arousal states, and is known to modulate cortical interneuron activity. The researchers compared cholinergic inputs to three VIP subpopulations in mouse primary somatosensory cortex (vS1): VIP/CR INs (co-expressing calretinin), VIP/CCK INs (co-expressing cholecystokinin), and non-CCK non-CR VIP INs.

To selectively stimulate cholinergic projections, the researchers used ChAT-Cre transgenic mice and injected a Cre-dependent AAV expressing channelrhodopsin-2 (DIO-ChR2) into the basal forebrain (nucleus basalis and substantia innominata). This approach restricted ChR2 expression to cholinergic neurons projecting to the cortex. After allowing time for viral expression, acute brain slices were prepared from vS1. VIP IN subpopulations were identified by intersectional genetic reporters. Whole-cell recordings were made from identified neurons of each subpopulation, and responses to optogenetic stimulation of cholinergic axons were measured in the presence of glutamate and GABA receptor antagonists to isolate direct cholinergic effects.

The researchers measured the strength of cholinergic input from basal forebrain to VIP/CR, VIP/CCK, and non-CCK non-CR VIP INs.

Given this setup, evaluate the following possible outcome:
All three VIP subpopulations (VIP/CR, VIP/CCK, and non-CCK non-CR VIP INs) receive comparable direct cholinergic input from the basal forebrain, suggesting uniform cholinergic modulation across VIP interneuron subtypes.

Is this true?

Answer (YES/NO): NO